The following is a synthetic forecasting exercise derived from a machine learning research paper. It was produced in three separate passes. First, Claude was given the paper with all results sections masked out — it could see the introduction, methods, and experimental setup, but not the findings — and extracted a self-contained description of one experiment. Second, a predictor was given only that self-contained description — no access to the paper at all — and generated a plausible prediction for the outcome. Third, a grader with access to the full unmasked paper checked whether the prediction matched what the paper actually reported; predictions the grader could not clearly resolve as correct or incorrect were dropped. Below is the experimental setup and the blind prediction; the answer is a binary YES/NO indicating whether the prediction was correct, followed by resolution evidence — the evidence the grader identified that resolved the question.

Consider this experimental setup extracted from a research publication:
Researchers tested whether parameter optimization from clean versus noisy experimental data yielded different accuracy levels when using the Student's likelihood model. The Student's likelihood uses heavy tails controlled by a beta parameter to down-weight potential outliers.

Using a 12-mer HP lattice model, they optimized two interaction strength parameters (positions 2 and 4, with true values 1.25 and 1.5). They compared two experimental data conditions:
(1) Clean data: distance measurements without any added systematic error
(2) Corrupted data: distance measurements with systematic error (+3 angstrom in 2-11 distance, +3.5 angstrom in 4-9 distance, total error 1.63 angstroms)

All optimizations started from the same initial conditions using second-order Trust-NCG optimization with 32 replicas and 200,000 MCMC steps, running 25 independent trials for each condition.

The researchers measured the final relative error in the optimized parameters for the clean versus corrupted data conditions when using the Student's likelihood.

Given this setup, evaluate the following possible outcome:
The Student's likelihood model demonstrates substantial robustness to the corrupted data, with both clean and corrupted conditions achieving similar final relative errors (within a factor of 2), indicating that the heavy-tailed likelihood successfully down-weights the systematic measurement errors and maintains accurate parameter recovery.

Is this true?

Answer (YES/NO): YES